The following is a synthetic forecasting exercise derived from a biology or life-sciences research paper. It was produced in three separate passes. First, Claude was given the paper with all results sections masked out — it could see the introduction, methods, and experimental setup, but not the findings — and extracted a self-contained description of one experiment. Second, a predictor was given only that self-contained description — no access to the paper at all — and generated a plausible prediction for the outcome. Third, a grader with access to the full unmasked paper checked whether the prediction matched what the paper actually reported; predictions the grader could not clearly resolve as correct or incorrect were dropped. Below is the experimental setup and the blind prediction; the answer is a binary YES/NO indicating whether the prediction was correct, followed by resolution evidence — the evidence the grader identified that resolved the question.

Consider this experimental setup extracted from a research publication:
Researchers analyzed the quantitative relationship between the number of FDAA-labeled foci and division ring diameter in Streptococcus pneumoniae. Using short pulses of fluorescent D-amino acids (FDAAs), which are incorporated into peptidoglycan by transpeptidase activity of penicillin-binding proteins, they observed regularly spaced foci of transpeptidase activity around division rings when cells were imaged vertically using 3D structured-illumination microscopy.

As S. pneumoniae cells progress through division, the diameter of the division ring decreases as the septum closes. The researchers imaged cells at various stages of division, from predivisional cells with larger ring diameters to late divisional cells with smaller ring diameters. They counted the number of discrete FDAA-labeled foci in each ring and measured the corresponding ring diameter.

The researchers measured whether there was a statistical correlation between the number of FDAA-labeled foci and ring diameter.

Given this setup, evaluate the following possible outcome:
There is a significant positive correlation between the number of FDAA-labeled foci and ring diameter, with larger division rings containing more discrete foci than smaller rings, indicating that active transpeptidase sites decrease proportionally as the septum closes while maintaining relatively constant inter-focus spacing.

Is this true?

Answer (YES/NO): YES